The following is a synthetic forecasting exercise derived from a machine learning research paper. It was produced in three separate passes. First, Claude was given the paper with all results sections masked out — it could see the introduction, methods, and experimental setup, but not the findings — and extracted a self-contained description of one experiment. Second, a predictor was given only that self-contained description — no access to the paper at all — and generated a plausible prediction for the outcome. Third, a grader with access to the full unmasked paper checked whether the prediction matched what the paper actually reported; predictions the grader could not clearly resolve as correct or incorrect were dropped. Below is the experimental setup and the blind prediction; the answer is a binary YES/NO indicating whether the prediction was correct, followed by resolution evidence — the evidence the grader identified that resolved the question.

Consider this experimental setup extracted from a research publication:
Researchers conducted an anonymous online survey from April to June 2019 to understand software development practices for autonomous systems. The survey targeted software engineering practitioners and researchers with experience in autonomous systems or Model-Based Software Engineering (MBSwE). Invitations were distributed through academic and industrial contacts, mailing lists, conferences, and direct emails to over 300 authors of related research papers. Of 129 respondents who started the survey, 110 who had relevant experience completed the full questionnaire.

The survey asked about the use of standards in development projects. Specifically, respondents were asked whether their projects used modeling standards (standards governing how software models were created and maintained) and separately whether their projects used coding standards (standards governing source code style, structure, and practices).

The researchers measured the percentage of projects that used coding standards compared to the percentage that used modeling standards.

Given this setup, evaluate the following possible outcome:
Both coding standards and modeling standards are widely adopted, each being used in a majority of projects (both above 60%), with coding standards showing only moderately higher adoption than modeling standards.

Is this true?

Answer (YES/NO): NO